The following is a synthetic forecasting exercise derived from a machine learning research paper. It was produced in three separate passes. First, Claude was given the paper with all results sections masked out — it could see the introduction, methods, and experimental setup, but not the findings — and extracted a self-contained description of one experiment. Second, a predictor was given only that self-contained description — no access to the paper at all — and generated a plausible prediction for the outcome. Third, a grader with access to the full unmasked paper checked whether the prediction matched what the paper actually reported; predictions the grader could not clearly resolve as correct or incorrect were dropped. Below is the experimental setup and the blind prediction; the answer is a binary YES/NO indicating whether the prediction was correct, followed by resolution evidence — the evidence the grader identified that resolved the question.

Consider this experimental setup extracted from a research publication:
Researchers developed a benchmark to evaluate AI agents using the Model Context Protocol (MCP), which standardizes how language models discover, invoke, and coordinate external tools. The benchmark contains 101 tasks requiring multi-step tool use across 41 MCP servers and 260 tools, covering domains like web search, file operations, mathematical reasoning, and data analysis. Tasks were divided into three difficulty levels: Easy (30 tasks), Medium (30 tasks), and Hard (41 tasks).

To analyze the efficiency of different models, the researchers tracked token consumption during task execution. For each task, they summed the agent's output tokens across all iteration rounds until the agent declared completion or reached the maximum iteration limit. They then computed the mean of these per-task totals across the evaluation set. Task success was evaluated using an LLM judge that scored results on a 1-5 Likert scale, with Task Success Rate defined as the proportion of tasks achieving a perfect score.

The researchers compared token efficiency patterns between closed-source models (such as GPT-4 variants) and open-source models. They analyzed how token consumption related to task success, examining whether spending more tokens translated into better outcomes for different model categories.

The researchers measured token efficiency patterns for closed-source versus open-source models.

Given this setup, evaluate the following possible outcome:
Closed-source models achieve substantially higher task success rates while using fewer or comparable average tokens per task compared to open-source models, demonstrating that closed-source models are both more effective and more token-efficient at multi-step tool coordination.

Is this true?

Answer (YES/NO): YES